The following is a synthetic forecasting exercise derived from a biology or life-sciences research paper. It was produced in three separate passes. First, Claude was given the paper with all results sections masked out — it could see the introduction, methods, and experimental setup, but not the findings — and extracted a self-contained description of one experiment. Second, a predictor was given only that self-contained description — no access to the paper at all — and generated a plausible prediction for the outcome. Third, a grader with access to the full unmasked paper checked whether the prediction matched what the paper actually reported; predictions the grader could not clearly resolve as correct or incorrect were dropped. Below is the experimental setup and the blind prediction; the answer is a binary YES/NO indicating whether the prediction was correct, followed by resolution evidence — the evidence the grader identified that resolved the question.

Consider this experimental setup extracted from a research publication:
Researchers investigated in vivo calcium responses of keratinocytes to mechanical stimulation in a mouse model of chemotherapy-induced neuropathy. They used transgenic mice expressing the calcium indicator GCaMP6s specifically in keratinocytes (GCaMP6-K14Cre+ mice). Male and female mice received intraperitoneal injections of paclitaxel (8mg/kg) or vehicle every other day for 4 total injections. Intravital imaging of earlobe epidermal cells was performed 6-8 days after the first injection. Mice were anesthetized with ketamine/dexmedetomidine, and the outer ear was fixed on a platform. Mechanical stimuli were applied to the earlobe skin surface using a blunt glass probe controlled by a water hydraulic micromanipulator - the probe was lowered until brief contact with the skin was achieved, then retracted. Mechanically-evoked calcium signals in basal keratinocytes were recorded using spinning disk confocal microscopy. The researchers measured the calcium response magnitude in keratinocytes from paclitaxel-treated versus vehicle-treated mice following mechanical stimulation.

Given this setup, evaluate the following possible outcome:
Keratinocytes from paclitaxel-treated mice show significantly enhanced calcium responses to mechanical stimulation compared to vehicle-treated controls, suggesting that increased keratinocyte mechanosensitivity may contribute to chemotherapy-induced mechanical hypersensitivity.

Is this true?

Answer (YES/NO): YES